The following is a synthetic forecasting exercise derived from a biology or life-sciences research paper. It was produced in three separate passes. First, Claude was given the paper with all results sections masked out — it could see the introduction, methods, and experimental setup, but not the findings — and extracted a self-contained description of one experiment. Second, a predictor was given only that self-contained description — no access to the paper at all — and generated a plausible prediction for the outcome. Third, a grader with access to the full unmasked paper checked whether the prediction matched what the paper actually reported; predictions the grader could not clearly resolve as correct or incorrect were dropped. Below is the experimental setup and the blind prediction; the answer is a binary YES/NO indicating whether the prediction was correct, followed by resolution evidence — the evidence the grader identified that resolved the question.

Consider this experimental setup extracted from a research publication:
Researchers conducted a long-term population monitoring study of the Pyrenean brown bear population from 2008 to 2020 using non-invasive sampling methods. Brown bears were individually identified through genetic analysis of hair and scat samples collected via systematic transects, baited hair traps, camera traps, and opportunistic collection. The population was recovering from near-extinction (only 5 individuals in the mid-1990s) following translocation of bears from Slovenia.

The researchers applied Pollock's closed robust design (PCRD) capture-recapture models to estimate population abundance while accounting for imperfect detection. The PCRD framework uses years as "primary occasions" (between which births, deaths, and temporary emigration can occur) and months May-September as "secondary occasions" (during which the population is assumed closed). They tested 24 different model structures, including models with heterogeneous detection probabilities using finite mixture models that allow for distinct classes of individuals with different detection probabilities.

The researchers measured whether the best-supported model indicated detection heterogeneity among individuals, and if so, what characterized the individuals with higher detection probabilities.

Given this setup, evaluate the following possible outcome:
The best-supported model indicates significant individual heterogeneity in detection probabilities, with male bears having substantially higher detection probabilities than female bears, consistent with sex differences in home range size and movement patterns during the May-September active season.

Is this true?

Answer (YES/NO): NO